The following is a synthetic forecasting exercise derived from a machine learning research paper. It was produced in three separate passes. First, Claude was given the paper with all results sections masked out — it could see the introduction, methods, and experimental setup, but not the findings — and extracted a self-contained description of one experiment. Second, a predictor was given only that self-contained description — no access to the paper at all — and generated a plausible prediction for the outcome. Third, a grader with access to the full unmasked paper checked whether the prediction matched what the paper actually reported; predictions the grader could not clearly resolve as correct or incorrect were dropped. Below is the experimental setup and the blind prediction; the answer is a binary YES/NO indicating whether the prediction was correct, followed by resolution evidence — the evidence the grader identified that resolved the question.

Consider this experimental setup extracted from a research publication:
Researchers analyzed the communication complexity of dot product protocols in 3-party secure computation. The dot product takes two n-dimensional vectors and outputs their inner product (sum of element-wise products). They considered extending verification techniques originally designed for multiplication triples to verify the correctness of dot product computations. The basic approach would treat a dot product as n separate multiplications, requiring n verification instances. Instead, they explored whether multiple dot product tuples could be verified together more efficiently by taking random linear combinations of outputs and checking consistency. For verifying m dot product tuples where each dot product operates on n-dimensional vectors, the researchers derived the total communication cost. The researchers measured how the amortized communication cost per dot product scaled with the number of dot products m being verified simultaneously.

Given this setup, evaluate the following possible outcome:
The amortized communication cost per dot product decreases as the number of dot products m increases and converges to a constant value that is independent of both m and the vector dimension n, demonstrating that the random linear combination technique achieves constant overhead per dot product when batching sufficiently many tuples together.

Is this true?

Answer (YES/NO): NO